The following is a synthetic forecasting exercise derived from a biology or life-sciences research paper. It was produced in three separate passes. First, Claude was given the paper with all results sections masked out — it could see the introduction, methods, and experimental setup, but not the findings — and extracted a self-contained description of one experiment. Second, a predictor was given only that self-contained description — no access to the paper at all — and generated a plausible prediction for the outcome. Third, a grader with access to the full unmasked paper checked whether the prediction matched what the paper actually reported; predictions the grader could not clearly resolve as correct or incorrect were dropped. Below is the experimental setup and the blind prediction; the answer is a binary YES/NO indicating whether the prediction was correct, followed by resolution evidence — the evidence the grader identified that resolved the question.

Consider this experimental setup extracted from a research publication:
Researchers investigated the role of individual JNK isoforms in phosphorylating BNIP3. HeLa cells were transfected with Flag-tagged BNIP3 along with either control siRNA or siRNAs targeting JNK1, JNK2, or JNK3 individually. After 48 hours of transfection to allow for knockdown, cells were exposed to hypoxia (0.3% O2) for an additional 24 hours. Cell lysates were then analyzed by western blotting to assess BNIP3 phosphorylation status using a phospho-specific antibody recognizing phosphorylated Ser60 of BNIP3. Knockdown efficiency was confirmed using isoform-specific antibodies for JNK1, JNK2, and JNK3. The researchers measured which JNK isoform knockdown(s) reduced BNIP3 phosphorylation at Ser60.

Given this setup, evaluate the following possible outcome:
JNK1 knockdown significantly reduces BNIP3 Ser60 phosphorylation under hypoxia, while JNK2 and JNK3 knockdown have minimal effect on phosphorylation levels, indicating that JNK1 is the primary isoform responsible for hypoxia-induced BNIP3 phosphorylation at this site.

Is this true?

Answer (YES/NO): NO